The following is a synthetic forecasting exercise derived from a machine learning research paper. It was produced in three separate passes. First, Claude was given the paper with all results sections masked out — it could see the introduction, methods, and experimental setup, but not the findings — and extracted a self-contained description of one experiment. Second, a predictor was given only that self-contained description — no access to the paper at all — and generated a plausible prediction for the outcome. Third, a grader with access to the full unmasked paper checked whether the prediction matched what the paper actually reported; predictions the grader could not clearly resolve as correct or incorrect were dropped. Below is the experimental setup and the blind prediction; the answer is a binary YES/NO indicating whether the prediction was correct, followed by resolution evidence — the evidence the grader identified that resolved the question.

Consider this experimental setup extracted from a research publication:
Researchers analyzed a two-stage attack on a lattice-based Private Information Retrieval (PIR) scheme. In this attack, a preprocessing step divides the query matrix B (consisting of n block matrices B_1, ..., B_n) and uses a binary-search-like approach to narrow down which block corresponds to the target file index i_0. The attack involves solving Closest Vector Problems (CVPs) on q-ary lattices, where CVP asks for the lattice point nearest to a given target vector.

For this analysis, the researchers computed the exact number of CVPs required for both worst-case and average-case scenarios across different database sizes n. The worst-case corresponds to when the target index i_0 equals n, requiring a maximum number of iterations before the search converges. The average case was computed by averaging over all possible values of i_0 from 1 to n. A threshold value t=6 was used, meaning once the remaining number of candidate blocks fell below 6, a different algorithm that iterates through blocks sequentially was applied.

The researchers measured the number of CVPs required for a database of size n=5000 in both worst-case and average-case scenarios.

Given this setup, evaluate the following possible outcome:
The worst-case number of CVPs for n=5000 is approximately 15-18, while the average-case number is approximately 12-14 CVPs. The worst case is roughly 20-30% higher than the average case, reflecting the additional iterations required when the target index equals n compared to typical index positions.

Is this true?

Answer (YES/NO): NO